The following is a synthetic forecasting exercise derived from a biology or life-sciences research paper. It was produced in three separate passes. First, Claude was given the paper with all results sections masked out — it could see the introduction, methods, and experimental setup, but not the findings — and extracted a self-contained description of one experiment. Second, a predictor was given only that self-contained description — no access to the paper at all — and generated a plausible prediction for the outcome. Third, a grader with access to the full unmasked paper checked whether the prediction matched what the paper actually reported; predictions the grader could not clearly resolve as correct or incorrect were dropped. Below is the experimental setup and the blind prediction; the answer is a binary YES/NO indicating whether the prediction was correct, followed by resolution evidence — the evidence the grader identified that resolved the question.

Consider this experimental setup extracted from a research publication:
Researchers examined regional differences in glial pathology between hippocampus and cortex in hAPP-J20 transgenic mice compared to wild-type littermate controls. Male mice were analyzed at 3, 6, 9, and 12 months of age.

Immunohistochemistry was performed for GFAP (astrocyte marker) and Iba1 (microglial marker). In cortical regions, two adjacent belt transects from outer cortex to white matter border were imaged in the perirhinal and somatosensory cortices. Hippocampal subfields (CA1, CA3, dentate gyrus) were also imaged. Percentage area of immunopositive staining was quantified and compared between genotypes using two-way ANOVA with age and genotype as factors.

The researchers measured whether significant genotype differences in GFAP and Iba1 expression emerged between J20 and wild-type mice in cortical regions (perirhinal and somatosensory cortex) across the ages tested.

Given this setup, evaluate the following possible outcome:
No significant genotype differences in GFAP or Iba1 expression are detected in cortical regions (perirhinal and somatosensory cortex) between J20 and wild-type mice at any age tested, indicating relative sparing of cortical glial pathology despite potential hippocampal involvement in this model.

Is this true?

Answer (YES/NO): YES